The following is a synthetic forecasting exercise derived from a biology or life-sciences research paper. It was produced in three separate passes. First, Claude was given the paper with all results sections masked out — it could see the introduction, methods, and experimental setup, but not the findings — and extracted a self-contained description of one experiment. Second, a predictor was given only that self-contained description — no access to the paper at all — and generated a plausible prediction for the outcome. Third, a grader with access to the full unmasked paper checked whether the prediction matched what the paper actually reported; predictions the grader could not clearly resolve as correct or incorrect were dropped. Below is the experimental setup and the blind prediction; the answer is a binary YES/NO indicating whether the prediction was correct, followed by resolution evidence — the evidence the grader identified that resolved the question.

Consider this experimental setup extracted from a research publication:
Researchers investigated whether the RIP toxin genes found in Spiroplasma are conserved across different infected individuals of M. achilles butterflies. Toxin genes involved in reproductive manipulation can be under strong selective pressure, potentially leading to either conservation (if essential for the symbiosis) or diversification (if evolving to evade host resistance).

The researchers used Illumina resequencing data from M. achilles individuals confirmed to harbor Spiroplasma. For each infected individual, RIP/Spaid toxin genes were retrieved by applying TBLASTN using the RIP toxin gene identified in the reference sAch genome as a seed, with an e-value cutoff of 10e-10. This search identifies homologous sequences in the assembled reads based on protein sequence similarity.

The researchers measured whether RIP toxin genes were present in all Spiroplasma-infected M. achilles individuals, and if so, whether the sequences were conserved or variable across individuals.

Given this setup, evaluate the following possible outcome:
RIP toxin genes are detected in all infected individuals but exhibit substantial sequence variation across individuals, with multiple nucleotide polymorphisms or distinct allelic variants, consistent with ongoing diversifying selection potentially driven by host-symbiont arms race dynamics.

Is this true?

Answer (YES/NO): NO